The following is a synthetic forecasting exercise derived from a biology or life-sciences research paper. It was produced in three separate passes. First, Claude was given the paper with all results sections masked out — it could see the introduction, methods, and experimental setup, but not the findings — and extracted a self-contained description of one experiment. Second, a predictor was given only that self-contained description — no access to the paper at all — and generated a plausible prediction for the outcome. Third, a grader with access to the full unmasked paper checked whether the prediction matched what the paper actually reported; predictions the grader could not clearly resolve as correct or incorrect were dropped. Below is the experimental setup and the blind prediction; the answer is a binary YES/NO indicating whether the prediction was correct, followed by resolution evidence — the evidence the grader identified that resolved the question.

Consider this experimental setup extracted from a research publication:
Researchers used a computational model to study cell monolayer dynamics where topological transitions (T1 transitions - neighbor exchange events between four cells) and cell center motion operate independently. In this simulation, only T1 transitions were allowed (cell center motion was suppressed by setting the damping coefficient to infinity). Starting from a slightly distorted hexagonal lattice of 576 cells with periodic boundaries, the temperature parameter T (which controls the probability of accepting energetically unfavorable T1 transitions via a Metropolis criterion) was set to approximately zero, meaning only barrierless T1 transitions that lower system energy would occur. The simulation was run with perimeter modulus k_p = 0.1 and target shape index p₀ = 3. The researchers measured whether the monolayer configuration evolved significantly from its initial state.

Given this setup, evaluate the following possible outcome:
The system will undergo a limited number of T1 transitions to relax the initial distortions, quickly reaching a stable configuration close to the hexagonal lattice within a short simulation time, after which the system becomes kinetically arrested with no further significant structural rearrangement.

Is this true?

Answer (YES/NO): NO